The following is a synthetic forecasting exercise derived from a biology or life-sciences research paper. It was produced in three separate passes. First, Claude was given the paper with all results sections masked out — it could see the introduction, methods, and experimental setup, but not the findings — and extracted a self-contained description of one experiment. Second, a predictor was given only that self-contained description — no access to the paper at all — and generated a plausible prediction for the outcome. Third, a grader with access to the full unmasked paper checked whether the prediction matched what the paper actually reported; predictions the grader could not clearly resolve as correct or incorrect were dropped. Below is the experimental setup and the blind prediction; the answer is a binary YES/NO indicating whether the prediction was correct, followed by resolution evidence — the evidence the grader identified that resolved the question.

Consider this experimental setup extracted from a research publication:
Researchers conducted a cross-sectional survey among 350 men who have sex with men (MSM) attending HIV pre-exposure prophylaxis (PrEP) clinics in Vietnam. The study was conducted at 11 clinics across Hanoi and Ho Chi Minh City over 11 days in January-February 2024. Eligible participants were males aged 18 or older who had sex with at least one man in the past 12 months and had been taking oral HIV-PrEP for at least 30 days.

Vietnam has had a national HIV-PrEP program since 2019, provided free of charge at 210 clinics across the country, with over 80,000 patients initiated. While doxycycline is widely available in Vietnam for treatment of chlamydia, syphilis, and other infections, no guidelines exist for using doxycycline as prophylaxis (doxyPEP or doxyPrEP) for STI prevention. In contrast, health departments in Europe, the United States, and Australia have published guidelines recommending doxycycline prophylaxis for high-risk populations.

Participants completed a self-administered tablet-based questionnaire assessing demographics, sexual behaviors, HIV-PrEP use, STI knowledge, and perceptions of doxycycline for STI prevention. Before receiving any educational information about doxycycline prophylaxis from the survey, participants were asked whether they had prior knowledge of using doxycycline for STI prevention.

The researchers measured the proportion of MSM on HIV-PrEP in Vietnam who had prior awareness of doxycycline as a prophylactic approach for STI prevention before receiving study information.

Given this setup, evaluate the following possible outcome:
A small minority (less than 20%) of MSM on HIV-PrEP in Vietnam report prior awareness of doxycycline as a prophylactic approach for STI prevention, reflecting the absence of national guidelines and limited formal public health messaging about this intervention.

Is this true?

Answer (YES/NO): NO